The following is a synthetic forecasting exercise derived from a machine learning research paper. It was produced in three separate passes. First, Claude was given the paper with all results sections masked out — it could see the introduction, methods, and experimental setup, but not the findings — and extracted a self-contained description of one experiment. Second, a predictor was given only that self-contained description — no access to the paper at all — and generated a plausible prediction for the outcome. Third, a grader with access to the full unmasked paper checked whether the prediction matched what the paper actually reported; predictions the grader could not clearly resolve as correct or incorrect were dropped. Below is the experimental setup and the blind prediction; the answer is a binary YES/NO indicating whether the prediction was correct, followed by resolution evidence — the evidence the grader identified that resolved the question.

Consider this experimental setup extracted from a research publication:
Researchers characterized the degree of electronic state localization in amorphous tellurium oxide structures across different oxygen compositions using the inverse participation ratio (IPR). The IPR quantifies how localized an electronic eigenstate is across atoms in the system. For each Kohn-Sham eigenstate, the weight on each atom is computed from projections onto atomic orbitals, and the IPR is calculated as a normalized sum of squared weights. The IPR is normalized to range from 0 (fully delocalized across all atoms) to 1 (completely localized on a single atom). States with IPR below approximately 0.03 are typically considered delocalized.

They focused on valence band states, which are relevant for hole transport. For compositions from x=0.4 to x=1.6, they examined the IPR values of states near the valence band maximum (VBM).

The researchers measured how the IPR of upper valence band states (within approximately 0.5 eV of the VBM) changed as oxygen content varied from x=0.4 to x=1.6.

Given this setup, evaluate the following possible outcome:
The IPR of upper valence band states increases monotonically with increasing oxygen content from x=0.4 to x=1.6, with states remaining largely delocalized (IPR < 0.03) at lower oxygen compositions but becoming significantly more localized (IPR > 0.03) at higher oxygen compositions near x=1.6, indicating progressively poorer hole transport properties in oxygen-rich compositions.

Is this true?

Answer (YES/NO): YES